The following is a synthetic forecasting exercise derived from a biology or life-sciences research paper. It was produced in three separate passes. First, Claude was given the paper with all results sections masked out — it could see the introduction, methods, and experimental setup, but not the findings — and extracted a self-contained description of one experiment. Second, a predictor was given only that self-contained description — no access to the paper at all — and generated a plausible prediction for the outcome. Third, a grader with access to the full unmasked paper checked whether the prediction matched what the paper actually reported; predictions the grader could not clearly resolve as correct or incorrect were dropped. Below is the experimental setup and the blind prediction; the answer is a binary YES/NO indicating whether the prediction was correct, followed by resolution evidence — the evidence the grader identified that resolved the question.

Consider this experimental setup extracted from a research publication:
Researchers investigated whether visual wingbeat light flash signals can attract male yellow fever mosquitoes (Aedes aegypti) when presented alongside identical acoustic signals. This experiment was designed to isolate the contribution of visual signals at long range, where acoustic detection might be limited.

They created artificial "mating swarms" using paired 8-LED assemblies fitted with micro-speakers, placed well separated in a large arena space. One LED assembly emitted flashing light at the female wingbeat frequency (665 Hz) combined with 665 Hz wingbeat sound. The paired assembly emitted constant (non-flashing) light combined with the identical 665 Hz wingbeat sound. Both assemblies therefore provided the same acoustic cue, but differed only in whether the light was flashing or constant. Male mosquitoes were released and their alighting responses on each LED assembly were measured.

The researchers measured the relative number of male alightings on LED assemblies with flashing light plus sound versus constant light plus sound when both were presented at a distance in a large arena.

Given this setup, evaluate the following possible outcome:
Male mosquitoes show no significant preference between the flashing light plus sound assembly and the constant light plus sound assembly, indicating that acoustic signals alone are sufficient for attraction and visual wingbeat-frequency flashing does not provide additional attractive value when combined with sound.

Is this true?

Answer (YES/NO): NO